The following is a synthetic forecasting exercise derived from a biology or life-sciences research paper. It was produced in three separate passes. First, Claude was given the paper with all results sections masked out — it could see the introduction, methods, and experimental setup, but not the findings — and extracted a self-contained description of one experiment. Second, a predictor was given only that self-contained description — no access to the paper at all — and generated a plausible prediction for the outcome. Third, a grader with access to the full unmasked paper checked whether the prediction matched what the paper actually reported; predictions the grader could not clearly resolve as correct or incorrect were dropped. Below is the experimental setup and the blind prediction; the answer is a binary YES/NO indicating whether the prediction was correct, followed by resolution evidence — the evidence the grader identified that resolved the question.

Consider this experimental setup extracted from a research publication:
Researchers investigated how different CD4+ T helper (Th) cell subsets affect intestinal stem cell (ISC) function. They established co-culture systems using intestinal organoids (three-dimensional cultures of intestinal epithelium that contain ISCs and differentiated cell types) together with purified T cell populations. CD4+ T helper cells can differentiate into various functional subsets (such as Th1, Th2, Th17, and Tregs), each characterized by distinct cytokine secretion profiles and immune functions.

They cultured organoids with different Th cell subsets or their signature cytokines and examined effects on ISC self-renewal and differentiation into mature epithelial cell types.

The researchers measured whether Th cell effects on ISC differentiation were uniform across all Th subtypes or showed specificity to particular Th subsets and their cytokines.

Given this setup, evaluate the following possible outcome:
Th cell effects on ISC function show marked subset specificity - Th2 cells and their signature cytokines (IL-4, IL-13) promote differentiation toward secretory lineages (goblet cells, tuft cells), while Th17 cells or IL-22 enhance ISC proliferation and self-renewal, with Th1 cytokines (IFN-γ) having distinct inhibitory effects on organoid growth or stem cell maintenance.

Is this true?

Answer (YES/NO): NO